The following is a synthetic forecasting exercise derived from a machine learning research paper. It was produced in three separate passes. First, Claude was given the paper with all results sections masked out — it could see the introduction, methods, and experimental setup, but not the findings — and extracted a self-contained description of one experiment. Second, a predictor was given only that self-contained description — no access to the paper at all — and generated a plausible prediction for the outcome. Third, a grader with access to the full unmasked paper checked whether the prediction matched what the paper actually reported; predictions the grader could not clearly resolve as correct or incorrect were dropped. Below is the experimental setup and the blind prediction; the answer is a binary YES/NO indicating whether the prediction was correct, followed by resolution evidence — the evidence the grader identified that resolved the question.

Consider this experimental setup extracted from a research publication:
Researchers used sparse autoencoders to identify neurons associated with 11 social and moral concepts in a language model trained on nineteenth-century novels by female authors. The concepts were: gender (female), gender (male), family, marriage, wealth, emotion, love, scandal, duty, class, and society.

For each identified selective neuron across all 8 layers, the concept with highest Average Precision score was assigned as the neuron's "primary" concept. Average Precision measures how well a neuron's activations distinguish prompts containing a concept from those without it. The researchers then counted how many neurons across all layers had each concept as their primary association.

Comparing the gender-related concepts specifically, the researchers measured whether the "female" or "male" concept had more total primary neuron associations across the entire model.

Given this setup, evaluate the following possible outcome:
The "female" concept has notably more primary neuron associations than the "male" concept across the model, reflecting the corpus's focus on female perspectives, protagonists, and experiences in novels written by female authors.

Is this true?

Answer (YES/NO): YES